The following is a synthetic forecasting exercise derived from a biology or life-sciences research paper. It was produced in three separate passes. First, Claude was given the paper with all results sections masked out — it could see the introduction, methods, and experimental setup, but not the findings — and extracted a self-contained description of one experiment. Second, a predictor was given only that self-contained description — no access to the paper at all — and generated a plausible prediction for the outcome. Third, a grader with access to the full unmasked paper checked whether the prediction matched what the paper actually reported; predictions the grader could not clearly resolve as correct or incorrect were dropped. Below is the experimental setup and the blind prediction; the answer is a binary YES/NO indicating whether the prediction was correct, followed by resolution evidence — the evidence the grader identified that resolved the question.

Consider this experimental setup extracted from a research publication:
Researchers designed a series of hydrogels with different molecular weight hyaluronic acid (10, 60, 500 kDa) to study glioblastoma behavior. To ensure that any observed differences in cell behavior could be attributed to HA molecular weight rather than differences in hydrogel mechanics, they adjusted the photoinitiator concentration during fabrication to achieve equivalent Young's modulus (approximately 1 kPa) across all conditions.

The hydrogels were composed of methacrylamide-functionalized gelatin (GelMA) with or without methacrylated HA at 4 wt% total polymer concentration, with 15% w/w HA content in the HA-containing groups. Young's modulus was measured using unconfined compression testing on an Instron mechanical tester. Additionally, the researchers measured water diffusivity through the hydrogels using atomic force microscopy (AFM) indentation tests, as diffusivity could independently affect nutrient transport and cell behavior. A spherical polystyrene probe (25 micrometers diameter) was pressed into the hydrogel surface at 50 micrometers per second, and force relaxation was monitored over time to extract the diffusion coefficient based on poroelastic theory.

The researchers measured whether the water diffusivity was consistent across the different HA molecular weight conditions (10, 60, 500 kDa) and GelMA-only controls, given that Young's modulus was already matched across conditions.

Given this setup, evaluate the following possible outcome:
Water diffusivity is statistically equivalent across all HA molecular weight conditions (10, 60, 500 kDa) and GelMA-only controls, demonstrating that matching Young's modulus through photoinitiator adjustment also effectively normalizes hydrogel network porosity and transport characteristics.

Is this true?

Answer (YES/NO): YES